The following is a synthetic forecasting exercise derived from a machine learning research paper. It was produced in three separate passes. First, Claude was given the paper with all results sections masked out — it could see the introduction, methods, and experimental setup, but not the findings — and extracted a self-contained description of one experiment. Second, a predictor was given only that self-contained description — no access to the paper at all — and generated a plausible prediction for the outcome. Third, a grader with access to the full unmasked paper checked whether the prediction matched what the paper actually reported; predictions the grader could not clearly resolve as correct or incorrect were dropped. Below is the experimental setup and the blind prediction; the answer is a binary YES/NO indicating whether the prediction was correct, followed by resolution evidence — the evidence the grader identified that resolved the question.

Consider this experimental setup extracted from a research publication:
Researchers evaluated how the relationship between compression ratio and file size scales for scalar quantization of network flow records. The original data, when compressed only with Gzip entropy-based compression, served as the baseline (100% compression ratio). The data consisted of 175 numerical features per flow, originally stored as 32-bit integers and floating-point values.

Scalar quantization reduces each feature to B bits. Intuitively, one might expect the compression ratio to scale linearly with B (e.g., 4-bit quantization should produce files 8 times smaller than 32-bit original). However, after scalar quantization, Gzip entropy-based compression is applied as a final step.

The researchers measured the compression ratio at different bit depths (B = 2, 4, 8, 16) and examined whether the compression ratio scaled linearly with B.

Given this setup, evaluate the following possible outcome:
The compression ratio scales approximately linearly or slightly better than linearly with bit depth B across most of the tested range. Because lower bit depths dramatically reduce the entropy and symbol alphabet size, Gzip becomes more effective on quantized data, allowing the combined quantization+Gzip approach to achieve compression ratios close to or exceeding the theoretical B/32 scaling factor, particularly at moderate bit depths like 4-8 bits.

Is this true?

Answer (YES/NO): NO